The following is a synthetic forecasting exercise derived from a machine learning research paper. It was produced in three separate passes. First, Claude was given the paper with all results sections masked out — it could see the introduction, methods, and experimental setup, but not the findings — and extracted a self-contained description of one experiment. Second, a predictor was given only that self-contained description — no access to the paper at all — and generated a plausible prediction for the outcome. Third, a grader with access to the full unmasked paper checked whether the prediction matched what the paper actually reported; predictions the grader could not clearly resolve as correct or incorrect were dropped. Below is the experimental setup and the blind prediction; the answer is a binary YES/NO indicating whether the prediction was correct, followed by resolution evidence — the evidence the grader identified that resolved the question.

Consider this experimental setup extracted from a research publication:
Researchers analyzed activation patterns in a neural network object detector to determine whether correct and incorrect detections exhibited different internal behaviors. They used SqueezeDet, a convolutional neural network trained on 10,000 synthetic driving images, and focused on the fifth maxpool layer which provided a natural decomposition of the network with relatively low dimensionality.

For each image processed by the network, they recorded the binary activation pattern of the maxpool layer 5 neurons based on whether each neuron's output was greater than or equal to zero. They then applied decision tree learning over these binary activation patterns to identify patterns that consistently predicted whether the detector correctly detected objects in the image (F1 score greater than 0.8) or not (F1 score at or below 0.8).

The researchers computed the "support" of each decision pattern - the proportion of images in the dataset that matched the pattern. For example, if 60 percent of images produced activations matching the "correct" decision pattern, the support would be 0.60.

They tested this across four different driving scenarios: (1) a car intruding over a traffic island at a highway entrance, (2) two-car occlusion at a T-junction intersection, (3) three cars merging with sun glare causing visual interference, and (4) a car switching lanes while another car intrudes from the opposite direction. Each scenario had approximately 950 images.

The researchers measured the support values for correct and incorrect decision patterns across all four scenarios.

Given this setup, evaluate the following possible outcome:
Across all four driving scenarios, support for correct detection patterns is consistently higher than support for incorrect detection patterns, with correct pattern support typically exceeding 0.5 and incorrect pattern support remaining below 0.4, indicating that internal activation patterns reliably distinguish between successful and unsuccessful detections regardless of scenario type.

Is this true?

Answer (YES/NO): YES